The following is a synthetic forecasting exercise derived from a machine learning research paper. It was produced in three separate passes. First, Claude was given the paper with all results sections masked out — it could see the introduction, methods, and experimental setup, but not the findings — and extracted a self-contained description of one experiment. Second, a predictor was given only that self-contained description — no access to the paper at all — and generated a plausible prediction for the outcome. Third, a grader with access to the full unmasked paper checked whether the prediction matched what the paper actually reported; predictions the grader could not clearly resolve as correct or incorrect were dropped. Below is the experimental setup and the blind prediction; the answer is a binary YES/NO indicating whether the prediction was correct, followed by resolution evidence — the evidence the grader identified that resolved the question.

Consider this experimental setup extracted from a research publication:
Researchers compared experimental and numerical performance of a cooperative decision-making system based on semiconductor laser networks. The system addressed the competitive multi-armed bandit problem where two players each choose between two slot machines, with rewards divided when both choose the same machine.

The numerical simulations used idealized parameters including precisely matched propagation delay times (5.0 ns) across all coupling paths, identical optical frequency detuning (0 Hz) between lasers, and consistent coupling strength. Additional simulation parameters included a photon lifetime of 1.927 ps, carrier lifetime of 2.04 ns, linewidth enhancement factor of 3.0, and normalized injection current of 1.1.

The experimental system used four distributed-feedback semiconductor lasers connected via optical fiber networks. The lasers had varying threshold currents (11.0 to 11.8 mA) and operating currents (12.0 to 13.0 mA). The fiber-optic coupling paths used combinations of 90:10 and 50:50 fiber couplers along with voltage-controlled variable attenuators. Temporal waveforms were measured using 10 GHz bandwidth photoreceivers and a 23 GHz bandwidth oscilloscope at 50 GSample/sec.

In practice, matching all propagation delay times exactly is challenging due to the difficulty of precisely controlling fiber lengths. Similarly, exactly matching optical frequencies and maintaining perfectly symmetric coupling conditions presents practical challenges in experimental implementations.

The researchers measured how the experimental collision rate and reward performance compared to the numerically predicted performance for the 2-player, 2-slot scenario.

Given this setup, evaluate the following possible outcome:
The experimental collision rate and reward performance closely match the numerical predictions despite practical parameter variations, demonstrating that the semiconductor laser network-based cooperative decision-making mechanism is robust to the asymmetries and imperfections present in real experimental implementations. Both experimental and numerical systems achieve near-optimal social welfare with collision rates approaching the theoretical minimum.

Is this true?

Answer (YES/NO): NO